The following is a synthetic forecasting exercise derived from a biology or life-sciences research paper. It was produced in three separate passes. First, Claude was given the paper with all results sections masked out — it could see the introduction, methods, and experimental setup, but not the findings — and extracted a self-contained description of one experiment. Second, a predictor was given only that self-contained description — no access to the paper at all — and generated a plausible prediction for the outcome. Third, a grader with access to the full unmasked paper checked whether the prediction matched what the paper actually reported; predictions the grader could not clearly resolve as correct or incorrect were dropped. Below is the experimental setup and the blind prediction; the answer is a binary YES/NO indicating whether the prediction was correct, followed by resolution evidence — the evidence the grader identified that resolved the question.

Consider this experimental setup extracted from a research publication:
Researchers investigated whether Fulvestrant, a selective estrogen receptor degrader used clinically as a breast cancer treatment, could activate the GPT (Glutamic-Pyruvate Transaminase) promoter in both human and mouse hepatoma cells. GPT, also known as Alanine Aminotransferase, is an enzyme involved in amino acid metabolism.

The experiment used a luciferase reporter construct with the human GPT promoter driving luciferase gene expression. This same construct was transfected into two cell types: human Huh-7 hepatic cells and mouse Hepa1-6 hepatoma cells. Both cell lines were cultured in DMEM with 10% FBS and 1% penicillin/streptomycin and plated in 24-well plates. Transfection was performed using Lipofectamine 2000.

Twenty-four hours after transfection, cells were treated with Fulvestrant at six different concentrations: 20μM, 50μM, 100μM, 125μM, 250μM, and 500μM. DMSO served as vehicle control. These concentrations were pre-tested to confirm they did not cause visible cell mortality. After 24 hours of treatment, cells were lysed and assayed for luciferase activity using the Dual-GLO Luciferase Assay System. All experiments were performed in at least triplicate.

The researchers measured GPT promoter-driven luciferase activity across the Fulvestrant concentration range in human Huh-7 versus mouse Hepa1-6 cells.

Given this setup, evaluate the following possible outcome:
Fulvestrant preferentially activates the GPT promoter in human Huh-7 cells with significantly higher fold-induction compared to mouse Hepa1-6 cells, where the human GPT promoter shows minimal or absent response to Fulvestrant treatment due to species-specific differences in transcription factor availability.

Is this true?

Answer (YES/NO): NO